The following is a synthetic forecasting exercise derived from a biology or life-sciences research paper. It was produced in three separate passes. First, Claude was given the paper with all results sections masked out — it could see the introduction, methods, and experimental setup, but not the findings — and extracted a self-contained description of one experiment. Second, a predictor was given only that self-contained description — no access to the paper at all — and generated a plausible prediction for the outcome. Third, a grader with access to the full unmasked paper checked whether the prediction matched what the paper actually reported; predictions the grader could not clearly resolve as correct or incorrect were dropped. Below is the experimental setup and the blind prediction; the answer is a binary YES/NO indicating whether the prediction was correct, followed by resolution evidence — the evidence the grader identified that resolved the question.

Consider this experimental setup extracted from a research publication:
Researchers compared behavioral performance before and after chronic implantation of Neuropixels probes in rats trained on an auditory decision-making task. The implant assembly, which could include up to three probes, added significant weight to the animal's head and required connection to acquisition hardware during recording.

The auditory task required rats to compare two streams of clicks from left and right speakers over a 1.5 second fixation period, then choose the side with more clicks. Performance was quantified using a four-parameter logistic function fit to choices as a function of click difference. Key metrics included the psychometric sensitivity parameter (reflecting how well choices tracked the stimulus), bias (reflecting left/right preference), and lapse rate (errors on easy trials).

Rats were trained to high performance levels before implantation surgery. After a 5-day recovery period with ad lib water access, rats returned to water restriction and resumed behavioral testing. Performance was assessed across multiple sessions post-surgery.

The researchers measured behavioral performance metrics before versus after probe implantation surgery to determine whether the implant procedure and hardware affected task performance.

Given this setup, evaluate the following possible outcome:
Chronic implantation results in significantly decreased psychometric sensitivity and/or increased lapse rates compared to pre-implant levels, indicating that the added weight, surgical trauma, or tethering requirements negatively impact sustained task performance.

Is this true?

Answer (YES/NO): NO